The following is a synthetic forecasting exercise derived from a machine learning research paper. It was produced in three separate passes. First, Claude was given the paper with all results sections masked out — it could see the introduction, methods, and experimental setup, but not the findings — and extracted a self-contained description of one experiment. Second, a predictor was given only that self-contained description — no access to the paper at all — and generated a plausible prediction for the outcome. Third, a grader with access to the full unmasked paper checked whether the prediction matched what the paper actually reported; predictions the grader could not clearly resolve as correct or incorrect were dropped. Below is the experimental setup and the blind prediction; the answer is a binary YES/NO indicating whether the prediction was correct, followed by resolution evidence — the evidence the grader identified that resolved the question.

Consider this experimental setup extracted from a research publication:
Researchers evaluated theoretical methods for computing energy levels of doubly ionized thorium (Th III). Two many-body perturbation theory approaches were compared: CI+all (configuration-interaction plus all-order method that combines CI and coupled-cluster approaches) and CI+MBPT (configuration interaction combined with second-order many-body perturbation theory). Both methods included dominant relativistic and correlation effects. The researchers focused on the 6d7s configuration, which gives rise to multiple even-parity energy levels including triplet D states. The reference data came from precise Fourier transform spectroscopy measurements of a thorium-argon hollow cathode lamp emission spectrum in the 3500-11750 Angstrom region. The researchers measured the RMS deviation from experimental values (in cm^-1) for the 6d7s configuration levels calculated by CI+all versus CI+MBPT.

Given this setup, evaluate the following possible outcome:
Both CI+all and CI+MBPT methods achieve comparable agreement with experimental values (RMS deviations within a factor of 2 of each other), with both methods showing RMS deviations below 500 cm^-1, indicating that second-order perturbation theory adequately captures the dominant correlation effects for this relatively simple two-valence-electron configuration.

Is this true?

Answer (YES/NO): NO